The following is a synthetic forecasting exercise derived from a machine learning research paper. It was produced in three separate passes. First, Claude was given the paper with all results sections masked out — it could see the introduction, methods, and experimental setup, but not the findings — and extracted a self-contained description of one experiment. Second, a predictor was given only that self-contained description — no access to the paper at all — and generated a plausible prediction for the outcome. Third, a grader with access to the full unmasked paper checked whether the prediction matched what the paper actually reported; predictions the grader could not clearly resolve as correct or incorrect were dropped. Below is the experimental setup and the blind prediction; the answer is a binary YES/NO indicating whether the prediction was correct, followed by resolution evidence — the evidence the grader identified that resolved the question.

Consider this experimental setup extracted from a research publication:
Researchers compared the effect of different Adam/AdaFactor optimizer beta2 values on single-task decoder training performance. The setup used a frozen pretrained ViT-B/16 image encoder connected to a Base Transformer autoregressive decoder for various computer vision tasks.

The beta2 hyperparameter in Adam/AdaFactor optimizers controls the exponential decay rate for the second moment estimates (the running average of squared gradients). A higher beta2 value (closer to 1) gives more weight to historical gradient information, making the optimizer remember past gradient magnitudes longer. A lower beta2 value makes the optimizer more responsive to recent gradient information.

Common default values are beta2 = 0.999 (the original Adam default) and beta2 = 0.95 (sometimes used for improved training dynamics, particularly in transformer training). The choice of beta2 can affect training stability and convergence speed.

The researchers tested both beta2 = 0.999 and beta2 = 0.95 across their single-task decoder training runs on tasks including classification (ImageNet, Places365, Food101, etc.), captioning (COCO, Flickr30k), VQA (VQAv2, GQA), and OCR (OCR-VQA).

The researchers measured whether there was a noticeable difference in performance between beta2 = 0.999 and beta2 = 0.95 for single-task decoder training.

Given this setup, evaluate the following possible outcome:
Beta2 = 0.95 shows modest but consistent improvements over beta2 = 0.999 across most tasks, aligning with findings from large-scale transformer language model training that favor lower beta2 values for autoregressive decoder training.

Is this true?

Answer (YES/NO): NO